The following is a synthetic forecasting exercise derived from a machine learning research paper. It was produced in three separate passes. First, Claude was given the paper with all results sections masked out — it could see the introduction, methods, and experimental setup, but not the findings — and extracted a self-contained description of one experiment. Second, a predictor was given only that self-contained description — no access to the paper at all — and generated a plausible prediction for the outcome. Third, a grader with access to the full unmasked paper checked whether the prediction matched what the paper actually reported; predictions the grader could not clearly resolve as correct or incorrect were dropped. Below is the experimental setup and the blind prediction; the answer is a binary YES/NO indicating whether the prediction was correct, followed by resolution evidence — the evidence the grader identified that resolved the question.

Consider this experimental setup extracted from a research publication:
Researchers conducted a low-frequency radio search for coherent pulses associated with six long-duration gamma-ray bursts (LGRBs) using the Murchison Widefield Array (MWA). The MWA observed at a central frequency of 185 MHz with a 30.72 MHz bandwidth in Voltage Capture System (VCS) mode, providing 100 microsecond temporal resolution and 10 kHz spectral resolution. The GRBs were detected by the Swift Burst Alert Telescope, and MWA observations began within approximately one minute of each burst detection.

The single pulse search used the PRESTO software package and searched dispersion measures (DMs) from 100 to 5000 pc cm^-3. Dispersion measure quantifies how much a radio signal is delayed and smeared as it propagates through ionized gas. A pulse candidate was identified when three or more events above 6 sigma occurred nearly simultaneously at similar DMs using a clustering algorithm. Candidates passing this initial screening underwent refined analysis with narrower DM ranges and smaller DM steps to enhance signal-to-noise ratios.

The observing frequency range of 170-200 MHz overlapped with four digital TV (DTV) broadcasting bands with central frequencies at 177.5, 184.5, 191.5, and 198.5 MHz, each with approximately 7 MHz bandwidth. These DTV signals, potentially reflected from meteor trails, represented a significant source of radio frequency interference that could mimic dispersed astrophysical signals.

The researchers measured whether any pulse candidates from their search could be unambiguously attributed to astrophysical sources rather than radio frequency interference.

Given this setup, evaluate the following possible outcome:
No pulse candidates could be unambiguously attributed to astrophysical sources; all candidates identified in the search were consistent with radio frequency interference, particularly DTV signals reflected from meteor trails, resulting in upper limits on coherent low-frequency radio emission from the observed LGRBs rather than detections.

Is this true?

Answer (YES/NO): NO